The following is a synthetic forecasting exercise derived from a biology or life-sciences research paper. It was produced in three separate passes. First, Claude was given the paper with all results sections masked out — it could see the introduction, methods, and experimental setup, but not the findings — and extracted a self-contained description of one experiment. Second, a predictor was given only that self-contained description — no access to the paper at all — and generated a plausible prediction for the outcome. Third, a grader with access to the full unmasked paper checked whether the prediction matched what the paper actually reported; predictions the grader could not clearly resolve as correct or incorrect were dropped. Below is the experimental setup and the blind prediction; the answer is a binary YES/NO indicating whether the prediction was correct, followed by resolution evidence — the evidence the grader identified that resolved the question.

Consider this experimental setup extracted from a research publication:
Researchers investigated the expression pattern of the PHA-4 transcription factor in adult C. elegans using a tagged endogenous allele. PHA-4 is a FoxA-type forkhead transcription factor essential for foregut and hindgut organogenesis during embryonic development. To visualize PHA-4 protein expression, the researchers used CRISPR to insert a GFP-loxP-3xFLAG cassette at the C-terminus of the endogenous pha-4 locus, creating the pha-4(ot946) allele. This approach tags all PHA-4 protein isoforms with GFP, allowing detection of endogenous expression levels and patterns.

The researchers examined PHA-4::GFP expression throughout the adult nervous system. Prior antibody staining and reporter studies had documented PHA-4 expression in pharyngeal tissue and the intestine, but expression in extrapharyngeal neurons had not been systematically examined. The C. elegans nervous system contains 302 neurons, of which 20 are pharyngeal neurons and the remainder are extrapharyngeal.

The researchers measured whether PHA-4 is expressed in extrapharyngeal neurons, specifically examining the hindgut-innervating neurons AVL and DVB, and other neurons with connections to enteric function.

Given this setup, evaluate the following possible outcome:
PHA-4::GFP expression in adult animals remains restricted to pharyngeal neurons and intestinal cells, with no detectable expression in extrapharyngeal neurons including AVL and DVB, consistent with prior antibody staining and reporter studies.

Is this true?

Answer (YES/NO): NO